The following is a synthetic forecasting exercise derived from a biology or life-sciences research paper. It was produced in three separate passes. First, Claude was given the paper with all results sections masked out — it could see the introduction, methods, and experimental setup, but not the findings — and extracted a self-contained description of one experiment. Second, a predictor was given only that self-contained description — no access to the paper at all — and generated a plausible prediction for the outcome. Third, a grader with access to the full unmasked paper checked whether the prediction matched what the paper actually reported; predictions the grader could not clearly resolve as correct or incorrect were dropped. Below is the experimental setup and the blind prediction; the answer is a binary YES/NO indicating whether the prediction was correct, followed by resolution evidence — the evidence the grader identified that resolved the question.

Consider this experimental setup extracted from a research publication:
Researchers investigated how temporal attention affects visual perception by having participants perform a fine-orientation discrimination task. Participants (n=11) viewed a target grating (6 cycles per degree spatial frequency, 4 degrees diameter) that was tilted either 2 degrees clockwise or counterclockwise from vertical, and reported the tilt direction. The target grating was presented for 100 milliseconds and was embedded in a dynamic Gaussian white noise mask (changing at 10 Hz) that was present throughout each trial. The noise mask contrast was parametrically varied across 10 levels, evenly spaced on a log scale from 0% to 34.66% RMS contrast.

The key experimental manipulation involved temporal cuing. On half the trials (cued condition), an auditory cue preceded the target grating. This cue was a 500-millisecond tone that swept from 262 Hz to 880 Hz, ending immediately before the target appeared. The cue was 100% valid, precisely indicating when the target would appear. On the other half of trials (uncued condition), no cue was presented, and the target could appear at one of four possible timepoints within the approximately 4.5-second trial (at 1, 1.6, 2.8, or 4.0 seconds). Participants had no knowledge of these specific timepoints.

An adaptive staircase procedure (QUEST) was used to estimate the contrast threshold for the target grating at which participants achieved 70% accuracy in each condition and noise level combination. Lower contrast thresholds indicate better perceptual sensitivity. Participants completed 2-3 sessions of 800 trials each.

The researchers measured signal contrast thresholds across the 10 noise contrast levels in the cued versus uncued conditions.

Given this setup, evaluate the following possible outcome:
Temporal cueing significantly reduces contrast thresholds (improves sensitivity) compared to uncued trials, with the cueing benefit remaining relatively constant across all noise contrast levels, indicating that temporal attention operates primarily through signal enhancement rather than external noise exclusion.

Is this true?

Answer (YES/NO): NO